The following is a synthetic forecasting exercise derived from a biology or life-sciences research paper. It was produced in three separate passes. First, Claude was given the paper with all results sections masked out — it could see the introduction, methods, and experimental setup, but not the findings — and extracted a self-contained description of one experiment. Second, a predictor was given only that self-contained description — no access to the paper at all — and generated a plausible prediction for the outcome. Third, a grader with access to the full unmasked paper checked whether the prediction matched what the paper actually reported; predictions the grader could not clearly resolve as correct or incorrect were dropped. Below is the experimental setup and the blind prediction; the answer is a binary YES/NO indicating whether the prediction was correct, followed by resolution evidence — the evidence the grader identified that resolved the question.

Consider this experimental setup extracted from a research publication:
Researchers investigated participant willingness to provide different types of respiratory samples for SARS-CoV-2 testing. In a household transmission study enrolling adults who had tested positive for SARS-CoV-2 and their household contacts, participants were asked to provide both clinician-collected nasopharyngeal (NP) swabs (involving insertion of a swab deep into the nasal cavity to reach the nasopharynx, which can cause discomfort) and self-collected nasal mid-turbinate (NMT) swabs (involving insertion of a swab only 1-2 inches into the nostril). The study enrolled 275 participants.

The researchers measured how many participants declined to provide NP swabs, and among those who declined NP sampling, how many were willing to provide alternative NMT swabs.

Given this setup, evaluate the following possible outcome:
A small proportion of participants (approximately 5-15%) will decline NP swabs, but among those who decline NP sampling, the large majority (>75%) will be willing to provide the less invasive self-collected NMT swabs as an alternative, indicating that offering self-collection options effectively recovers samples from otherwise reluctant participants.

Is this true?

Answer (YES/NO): NO